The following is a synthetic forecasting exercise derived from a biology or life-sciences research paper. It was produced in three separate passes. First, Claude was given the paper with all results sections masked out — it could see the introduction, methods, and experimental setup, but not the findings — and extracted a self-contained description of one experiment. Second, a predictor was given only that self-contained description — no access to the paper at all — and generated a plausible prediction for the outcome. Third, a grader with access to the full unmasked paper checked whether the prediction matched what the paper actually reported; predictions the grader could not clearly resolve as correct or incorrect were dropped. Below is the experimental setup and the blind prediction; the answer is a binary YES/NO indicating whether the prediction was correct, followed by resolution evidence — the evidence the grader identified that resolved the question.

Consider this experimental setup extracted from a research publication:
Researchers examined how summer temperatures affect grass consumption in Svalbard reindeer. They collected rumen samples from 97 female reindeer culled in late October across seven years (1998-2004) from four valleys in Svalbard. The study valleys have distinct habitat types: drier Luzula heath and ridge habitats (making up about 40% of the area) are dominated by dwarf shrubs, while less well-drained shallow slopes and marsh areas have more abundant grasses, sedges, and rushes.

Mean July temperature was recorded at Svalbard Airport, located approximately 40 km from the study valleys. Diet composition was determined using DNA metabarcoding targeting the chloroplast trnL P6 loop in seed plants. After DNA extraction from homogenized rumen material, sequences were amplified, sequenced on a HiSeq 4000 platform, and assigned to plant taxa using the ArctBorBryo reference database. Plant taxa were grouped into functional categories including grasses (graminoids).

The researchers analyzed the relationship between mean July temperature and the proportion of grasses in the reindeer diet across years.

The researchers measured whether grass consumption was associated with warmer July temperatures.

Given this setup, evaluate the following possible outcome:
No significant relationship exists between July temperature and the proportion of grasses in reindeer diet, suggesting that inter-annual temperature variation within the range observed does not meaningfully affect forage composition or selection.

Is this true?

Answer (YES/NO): NO